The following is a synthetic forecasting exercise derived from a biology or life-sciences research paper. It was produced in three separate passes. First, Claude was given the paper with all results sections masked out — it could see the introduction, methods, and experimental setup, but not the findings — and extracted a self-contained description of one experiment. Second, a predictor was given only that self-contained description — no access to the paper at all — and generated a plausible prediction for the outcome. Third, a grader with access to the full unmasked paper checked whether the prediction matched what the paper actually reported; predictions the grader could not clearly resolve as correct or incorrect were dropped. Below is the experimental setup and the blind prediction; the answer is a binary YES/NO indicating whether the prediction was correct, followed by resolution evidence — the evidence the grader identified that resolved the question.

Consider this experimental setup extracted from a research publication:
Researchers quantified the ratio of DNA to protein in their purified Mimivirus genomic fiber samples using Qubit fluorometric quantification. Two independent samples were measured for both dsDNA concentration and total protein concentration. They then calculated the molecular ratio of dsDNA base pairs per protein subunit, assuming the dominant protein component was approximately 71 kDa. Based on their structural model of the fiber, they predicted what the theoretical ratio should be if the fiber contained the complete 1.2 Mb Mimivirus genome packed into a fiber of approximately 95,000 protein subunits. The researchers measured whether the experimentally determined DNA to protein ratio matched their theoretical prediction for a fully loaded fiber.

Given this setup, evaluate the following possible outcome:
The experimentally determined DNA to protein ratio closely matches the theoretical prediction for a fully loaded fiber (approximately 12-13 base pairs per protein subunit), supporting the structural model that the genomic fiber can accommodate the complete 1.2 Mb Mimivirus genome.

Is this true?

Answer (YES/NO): NO